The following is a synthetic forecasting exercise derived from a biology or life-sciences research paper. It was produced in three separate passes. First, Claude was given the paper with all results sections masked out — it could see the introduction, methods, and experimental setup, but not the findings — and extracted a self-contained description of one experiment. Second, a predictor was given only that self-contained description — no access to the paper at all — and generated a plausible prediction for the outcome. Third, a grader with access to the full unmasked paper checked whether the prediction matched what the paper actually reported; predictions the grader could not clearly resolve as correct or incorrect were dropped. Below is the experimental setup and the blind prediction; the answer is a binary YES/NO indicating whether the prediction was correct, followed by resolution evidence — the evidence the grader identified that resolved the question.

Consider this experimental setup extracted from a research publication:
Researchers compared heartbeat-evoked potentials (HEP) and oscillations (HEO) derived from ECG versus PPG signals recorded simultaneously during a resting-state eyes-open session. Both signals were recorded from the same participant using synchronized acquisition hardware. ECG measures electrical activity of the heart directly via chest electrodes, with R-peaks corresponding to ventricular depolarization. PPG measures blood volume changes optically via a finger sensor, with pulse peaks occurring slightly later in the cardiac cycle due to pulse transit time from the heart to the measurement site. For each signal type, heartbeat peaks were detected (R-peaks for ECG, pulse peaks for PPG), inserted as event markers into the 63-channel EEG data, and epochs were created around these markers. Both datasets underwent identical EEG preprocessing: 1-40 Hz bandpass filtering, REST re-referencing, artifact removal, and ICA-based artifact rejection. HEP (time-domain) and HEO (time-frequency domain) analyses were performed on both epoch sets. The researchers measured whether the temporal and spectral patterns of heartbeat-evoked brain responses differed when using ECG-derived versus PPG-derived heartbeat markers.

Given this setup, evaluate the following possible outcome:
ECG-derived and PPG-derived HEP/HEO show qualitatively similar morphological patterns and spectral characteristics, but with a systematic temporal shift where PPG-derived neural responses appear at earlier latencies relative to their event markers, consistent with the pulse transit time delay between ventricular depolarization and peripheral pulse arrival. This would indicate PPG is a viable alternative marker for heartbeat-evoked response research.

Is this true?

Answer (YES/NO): NO